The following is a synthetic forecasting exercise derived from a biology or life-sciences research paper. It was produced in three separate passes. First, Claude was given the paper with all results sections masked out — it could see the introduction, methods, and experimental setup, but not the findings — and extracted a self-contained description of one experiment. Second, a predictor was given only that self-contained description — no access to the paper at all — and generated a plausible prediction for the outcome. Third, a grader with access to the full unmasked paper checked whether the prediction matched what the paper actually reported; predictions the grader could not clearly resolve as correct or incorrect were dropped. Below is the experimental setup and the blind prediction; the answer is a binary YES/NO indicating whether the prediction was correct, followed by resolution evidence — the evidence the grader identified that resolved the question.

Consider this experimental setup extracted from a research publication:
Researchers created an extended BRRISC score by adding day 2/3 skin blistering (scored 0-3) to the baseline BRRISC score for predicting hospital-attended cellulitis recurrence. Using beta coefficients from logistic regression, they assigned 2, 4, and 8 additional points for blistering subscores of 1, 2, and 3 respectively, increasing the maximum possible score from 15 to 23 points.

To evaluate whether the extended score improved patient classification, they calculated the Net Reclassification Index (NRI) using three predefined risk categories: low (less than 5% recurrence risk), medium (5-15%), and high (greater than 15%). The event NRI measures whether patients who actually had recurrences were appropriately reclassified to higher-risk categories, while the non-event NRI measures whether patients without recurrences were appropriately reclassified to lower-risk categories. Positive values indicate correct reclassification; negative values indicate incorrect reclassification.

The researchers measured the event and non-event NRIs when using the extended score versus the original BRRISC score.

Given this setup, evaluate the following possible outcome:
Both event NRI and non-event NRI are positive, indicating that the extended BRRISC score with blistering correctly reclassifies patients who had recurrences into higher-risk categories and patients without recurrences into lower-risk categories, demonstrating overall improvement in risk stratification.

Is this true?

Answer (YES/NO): NO